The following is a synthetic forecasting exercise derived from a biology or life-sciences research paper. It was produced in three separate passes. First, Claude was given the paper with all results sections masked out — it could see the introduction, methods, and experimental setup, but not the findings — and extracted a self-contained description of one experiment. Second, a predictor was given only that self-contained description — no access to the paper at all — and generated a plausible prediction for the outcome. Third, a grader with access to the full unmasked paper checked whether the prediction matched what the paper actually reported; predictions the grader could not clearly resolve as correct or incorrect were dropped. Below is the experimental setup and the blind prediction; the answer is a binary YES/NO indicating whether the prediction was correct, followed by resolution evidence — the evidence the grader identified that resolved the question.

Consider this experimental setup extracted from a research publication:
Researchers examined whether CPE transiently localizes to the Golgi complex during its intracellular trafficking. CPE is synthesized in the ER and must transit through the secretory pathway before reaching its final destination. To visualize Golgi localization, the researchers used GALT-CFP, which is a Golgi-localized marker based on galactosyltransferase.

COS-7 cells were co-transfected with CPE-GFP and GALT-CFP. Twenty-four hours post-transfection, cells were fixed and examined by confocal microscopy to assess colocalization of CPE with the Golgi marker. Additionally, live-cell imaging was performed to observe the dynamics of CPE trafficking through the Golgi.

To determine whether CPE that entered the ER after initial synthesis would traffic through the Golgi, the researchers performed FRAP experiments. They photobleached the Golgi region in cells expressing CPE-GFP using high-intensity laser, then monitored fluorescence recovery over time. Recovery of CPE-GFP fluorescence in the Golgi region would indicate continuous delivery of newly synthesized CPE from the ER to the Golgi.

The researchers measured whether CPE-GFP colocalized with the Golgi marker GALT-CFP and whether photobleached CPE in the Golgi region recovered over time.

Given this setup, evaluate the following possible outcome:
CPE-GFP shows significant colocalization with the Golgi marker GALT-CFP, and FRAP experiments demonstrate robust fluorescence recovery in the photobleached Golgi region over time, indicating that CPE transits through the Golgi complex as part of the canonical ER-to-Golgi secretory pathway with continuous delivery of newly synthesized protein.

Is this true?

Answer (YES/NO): YES